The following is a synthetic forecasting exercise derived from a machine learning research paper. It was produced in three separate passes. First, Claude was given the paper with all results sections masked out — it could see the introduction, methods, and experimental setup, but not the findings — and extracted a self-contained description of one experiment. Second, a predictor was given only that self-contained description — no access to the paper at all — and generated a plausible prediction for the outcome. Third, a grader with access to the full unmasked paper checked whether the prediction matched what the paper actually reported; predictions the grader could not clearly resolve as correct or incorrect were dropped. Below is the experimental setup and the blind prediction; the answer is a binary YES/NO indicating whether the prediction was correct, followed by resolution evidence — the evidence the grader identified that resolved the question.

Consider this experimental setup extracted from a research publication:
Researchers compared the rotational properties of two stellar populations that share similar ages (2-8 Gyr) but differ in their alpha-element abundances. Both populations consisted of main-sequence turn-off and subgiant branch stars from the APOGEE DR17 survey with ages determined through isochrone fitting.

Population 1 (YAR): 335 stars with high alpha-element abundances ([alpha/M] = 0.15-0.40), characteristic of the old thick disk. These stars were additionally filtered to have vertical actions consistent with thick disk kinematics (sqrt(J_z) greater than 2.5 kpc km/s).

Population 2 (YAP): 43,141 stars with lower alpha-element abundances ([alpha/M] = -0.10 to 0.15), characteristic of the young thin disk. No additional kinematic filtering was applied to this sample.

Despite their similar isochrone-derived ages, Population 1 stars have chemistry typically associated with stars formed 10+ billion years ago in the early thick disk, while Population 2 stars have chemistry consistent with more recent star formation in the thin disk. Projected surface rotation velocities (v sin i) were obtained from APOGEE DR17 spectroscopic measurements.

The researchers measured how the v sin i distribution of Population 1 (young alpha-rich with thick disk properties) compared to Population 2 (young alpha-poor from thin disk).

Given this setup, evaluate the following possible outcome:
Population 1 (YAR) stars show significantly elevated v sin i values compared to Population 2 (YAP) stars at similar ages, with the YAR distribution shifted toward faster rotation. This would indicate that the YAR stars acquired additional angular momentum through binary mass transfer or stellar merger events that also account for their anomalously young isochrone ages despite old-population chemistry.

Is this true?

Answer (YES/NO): NO